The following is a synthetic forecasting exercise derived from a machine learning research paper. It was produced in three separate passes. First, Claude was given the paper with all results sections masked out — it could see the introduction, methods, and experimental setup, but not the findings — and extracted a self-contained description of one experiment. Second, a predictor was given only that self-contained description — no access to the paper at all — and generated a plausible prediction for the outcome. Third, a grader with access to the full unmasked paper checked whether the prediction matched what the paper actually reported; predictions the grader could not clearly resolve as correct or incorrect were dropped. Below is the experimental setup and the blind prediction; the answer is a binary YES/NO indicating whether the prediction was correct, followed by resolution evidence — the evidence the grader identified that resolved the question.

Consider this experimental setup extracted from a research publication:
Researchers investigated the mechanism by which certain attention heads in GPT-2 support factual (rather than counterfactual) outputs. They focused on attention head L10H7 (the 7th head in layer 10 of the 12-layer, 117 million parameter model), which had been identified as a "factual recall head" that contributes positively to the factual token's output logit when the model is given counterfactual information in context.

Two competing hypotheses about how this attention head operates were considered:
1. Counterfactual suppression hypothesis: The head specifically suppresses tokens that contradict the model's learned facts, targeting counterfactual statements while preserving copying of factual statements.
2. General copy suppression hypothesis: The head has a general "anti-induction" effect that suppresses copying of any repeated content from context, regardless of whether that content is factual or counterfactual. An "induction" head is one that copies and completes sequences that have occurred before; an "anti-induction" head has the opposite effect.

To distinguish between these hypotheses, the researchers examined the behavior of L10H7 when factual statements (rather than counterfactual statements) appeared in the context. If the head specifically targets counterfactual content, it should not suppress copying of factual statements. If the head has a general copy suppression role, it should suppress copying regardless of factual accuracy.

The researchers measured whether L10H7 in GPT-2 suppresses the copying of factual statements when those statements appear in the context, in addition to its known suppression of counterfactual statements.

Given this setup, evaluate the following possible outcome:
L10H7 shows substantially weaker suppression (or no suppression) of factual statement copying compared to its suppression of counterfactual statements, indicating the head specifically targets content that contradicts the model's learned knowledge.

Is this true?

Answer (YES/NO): NO